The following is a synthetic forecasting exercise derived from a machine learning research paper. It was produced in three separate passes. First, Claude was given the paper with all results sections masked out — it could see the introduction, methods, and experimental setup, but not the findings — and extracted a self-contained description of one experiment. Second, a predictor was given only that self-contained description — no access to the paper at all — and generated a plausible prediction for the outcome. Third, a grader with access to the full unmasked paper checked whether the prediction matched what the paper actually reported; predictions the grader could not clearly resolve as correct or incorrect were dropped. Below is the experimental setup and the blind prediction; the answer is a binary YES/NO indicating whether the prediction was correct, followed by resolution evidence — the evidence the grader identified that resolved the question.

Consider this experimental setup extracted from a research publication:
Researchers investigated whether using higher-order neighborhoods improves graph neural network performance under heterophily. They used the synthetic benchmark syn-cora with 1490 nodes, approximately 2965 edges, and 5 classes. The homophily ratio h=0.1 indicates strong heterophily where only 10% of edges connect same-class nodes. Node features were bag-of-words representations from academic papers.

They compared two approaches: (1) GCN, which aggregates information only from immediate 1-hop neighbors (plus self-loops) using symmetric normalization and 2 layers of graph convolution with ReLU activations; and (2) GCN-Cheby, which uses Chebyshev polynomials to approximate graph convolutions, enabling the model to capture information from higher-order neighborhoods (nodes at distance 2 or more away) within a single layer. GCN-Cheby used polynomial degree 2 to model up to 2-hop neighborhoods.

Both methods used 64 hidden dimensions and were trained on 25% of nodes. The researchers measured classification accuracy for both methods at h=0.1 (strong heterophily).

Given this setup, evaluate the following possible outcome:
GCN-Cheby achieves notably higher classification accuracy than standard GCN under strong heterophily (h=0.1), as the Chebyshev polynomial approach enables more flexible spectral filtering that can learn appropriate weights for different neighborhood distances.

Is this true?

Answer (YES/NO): YES